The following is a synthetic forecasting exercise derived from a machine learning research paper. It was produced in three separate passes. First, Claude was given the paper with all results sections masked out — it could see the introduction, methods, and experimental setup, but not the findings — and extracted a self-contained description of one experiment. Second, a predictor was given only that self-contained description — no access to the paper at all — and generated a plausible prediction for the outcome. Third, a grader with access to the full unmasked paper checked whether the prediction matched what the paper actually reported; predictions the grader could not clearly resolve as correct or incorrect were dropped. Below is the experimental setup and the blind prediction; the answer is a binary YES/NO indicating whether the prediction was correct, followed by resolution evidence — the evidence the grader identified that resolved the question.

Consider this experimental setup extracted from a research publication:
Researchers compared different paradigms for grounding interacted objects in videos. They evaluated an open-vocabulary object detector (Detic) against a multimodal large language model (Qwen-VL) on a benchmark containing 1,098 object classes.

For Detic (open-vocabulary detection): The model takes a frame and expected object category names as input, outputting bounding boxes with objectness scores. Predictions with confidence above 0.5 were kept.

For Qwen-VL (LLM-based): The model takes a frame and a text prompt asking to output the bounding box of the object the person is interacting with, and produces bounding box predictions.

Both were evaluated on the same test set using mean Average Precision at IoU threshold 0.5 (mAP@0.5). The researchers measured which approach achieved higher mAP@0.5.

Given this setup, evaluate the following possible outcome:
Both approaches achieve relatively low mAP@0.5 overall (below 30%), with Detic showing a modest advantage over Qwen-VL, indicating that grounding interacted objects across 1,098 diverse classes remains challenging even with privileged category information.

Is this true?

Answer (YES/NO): NO